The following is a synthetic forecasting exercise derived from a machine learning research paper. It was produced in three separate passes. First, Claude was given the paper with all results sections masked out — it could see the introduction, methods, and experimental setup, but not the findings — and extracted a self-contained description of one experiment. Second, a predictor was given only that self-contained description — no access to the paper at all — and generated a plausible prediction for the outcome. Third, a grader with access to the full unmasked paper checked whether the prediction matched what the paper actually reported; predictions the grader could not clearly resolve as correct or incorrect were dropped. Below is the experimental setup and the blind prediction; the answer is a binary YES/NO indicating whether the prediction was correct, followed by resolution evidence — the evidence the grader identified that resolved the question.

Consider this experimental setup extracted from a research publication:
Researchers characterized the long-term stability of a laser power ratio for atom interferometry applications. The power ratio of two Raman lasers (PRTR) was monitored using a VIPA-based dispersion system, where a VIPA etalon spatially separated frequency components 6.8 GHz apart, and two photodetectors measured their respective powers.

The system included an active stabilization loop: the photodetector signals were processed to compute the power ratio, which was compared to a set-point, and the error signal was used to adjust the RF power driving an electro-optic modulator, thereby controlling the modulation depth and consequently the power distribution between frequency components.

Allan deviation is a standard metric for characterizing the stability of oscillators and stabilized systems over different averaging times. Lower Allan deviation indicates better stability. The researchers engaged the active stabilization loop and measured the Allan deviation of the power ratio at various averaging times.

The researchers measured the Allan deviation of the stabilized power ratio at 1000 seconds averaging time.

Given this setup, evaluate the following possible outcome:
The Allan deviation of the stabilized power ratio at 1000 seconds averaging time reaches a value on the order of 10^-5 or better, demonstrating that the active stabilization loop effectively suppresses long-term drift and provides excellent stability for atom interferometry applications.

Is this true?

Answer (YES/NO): YES